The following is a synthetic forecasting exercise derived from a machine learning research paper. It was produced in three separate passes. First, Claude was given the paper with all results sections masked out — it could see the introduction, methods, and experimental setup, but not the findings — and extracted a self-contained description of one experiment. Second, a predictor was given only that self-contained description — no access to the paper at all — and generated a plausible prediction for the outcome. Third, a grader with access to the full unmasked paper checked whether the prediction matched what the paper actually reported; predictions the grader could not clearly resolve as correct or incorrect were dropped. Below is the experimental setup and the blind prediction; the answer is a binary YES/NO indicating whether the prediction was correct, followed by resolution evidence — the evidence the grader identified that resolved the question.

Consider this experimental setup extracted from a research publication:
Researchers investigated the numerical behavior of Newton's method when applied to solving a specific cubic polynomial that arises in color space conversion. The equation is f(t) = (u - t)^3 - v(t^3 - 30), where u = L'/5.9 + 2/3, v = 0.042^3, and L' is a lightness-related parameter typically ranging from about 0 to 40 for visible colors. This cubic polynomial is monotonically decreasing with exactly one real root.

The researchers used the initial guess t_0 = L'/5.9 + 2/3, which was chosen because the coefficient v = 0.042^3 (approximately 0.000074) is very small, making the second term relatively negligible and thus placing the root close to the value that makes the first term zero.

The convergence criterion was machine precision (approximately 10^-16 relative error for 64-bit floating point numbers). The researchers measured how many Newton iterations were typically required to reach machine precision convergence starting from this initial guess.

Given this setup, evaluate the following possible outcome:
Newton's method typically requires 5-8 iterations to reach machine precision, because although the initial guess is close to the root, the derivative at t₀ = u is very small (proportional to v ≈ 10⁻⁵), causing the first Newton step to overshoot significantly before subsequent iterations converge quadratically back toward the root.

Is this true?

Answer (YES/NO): NO